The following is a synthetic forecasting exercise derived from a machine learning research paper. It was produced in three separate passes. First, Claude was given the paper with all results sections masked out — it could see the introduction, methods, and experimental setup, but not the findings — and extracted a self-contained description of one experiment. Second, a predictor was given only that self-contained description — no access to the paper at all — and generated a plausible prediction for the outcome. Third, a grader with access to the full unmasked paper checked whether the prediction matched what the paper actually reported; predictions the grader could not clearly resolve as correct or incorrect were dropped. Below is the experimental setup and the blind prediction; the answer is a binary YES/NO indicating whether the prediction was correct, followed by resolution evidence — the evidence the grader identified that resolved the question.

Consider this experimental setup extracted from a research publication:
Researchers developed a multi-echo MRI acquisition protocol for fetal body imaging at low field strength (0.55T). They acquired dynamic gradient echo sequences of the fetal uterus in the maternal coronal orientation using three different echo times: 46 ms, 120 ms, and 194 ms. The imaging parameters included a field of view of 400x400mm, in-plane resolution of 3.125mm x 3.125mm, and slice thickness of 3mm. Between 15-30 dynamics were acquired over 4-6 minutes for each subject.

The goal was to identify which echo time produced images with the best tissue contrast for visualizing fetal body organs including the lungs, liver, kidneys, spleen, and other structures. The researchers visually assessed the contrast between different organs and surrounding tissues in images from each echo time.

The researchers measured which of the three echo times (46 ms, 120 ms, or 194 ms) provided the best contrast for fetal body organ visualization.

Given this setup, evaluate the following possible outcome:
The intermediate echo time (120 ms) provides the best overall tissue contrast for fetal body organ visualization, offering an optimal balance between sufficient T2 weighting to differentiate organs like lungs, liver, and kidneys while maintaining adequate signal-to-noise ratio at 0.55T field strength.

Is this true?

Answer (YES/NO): YES